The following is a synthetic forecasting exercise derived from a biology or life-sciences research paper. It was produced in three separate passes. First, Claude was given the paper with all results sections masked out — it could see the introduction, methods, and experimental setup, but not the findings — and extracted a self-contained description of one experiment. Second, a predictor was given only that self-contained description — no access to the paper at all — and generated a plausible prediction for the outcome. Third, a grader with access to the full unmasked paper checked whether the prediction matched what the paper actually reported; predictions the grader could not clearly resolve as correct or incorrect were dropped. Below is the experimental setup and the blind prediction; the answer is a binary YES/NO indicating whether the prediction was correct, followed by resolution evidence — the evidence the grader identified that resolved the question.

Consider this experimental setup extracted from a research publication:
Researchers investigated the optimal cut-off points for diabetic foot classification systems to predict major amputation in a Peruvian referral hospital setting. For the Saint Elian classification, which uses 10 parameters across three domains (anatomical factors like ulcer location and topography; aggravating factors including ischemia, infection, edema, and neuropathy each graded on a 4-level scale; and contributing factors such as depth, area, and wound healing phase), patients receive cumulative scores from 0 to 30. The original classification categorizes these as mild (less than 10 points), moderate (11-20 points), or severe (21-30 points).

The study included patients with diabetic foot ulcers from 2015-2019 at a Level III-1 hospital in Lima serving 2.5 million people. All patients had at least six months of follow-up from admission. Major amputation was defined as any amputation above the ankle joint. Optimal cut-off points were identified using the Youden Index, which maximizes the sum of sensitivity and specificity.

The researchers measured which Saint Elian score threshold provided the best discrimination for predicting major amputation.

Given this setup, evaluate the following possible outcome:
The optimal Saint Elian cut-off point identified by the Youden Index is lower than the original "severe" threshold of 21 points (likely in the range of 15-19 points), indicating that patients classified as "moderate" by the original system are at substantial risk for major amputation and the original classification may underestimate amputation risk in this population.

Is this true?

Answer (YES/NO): YES